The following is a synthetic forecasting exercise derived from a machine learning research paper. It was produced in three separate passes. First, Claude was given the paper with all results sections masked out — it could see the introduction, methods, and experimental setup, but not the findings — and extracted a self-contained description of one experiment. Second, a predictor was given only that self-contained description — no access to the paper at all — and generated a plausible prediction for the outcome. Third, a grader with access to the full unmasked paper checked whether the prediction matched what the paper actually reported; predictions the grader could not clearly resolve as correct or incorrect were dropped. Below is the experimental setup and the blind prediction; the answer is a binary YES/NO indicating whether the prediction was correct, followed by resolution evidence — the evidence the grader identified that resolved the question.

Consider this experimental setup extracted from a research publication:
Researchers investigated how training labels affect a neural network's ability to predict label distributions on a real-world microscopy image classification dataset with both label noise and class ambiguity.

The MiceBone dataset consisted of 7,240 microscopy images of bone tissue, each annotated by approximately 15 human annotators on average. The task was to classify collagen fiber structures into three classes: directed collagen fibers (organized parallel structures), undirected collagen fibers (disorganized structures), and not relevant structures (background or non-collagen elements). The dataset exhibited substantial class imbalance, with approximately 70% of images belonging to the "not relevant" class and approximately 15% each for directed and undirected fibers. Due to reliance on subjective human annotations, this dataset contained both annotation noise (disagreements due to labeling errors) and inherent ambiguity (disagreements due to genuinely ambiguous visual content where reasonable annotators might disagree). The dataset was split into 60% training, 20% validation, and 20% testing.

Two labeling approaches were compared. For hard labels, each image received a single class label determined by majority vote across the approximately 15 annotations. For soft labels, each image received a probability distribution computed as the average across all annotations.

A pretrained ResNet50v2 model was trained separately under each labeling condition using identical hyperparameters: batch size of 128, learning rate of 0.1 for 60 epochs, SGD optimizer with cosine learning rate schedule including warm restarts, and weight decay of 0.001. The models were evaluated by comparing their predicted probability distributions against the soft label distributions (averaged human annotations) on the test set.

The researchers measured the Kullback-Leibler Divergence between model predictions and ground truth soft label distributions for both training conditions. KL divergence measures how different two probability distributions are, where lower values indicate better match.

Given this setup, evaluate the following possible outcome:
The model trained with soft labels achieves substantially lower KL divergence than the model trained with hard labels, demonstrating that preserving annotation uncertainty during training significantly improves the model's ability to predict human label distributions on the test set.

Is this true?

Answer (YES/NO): YES